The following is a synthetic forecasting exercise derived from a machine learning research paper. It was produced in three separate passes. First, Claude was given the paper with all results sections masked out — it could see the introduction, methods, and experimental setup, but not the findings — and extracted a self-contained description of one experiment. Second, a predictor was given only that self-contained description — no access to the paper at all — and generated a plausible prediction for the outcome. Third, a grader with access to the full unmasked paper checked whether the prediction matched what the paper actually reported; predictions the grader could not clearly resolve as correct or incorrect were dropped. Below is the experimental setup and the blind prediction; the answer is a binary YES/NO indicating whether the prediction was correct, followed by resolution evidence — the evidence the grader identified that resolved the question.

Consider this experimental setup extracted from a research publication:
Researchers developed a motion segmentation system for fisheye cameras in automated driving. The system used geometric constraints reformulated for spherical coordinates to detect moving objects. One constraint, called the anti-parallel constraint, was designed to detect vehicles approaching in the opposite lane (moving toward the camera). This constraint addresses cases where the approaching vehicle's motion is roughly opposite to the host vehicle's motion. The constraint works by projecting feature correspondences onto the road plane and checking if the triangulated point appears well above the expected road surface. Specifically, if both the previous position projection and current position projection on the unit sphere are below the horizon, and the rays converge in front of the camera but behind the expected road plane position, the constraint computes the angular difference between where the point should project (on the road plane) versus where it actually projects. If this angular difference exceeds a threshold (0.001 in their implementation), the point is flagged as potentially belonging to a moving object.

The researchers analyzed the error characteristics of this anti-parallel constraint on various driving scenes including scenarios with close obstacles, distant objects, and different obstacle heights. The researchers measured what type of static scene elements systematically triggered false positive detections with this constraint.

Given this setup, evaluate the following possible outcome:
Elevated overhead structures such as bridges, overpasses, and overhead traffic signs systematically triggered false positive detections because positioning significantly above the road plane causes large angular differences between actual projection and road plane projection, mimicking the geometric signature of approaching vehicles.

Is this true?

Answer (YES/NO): NO